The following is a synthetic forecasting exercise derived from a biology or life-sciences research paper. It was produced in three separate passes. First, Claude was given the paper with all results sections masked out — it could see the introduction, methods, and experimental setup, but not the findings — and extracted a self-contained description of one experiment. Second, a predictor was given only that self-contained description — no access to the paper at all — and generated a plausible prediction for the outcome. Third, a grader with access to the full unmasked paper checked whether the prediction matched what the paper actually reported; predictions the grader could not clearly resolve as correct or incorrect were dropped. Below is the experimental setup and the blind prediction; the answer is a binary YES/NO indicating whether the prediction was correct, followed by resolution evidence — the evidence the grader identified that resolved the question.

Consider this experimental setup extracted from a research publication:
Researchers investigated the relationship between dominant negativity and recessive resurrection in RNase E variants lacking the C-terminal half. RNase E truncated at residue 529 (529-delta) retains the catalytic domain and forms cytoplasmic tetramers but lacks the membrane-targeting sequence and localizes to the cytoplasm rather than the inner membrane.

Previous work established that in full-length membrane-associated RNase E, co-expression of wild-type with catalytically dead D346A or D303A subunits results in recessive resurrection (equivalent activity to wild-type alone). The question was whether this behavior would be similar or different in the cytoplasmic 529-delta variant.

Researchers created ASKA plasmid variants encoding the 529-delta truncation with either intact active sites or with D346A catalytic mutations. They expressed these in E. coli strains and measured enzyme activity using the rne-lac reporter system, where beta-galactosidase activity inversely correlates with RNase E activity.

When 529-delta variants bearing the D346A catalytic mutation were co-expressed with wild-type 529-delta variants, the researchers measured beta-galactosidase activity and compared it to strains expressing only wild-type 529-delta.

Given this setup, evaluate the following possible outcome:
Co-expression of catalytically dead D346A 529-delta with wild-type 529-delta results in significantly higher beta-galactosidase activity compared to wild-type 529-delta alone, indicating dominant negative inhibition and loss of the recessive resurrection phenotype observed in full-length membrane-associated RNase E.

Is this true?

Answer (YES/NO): YES